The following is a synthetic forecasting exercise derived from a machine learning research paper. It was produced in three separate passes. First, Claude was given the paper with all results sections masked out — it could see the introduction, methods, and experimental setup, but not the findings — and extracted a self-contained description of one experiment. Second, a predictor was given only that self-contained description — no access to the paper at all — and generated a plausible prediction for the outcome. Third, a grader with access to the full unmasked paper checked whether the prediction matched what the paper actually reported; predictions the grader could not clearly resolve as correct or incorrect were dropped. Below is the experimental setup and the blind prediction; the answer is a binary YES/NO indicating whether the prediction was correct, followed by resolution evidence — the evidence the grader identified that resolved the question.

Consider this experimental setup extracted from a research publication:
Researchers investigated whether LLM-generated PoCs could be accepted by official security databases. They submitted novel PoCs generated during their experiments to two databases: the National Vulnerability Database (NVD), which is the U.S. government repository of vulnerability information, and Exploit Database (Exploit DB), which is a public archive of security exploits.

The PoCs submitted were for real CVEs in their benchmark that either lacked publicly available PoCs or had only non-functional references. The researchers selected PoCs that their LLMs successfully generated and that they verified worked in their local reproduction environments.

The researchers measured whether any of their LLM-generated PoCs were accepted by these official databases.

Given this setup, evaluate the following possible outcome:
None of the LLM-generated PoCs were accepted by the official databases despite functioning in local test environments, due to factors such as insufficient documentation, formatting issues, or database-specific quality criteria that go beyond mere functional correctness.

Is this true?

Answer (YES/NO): NO